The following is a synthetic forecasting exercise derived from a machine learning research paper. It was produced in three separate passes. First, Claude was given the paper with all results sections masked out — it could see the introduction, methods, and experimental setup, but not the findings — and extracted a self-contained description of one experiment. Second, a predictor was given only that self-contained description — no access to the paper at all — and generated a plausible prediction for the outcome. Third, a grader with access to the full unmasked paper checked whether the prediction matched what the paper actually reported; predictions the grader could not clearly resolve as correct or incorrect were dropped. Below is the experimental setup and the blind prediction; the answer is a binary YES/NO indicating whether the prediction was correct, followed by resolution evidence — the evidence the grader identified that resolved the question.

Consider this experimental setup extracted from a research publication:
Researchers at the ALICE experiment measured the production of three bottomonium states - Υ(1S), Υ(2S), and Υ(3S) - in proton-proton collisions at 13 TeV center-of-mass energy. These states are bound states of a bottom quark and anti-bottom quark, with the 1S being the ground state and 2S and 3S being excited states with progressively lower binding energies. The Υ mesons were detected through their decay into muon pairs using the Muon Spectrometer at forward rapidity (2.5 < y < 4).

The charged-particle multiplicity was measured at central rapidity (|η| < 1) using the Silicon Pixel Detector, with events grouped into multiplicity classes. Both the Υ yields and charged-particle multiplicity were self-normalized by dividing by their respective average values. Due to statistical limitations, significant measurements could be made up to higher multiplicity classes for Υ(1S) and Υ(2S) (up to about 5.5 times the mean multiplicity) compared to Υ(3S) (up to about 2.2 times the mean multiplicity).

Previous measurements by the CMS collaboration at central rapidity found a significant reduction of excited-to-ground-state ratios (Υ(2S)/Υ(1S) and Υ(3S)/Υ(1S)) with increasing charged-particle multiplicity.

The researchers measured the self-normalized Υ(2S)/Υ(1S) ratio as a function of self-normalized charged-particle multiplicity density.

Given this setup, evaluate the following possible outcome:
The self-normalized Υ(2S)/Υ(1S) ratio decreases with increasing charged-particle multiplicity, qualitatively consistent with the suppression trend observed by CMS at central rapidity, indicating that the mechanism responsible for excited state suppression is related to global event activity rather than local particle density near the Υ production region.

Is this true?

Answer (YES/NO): NO